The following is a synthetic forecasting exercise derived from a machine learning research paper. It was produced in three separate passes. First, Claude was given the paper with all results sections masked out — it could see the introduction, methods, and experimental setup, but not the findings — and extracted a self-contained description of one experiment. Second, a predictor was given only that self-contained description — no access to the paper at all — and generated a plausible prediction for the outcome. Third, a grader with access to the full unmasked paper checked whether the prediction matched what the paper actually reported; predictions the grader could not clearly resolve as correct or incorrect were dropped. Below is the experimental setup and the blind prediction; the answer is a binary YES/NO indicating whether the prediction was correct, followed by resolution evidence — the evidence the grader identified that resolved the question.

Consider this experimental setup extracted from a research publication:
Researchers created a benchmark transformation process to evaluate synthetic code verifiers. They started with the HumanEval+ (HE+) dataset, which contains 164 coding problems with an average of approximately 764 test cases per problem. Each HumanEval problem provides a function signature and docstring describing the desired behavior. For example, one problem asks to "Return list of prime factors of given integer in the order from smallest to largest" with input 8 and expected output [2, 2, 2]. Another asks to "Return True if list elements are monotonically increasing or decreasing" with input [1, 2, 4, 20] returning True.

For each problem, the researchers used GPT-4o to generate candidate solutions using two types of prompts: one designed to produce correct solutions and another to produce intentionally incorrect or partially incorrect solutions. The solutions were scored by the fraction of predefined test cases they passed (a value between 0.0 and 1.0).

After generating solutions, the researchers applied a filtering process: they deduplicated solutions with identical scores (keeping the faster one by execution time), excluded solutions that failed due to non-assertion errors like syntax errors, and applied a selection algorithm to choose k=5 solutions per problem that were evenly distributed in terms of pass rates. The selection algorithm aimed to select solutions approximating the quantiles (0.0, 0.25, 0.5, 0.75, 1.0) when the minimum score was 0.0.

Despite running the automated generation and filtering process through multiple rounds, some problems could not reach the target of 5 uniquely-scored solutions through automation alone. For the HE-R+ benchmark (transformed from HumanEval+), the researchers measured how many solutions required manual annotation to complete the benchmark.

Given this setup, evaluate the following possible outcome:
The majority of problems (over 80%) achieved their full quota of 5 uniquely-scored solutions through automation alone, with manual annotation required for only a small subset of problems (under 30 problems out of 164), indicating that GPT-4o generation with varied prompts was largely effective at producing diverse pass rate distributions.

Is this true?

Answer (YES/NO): YES